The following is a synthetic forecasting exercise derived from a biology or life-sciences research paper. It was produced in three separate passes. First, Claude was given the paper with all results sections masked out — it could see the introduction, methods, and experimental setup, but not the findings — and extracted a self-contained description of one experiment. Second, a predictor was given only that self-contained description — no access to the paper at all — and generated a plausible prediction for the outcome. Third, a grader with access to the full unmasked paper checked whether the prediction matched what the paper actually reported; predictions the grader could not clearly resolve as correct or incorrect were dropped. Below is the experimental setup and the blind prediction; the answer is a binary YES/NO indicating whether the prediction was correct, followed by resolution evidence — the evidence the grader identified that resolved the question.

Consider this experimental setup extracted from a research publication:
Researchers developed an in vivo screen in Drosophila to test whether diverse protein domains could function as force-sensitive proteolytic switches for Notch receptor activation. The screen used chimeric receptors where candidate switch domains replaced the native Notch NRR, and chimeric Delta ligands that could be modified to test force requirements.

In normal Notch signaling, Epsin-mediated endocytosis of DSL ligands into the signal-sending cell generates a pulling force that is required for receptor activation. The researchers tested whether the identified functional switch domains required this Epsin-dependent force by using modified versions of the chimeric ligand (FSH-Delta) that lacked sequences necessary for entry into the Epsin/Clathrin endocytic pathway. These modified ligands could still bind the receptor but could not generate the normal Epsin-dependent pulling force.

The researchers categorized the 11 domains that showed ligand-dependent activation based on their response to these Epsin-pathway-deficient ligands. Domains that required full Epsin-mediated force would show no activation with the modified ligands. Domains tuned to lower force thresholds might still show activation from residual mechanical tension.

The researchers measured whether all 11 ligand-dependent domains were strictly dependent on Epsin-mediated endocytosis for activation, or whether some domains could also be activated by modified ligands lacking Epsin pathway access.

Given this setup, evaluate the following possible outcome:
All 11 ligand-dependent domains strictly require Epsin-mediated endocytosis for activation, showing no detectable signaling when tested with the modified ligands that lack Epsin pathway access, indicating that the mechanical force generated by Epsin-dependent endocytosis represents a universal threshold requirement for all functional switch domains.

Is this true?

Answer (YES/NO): NO